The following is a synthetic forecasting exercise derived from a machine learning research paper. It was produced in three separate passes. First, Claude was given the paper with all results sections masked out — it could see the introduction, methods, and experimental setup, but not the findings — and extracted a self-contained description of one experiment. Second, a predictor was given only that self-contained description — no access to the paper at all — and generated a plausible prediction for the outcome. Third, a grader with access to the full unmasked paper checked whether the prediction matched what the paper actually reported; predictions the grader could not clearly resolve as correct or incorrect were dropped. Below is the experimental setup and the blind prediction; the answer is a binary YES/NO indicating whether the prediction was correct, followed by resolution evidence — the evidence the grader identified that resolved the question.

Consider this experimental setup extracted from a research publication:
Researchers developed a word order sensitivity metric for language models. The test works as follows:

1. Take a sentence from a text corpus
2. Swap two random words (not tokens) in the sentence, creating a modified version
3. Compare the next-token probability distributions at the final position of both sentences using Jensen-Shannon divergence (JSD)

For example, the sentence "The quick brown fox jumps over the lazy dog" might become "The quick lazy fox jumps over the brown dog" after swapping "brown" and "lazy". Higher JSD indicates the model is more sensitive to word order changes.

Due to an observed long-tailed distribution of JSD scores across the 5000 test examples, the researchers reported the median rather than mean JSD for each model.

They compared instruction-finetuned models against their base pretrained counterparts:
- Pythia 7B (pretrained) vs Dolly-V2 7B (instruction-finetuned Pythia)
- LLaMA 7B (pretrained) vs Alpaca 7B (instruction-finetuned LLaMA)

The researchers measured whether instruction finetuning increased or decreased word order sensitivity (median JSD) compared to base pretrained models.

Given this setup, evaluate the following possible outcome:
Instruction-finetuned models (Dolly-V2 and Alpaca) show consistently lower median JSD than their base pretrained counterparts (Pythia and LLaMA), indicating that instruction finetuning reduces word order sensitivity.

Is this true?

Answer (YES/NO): NO